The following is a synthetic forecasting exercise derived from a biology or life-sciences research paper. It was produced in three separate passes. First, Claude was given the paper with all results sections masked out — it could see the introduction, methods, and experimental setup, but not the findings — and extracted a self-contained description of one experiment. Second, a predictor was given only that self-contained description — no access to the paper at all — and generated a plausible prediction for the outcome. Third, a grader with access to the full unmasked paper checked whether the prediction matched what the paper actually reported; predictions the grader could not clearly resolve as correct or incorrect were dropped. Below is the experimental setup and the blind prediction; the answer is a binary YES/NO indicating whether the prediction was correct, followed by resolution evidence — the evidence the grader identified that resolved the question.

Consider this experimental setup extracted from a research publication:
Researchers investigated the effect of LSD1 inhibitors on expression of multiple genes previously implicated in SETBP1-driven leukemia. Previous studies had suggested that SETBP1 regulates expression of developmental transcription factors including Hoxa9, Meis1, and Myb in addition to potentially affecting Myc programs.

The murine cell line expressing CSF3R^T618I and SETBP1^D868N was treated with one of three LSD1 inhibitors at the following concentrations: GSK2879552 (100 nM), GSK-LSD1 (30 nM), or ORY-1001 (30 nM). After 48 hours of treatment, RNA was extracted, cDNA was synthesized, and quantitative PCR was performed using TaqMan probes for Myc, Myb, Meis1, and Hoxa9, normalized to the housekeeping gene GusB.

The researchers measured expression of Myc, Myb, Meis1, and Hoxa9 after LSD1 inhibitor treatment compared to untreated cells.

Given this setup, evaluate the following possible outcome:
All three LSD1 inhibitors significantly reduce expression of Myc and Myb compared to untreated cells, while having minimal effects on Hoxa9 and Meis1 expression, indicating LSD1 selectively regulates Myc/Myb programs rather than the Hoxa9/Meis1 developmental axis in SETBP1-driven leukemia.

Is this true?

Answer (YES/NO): NO